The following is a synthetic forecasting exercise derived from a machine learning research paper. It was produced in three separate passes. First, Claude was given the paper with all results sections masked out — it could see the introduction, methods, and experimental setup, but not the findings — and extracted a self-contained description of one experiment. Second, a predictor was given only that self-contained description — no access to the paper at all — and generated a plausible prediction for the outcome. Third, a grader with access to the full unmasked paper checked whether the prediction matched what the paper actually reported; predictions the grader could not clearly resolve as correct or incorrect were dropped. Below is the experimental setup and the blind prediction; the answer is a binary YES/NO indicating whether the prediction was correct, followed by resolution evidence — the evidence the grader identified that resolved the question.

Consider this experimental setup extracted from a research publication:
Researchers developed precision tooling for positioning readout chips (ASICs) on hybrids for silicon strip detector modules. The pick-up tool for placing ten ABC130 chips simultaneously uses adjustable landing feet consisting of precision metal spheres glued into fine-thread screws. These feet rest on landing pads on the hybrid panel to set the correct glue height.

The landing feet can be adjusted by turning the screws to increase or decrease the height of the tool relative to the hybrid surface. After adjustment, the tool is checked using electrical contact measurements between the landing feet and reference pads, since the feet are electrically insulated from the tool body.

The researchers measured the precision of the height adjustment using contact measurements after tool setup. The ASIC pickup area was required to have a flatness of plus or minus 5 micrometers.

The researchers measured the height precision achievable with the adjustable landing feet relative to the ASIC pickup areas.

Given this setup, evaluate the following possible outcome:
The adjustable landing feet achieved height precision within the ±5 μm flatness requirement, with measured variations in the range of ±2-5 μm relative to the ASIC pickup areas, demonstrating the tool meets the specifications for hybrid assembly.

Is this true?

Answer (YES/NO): NO